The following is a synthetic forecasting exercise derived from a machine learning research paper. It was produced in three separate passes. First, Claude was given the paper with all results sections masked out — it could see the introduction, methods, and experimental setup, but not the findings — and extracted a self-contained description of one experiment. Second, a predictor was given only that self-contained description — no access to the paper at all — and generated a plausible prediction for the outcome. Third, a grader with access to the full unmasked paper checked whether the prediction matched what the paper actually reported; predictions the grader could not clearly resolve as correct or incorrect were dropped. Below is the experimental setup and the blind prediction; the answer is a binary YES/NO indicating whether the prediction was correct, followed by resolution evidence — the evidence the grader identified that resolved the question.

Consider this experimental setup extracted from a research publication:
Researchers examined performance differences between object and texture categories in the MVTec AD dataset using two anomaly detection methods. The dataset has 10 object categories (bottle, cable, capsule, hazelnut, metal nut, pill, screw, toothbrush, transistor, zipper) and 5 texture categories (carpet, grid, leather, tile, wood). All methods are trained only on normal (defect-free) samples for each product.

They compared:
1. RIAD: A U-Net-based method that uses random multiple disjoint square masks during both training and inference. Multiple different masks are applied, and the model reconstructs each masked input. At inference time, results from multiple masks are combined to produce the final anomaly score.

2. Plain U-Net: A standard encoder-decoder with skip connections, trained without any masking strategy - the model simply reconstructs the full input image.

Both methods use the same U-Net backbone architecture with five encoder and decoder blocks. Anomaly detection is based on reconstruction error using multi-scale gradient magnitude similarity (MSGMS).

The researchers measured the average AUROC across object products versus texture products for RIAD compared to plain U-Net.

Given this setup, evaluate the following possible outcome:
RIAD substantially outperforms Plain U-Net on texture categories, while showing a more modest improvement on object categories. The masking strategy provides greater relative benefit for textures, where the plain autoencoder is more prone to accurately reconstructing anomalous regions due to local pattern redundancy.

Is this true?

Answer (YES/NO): NO